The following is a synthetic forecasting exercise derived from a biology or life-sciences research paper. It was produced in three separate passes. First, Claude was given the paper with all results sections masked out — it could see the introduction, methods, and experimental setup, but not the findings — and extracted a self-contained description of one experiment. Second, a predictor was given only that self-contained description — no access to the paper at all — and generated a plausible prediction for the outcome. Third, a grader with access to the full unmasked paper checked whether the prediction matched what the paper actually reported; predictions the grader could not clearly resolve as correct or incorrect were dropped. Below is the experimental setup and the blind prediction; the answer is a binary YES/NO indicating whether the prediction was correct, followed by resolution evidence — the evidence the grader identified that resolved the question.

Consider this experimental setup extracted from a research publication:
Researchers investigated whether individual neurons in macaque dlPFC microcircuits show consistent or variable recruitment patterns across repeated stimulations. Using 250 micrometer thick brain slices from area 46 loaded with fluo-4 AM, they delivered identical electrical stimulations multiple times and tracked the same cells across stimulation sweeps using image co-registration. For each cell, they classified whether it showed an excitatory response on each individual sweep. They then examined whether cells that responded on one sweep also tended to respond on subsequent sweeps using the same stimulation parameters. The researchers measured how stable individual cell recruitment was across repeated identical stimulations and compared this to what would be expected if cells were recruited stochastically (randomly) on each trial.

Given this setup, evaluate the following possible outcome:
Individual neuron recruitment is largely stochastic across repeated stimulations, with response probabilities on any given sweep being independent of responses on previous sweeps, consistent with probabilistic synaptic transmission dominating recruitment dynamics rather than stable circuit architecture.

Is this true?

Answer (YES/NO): NO